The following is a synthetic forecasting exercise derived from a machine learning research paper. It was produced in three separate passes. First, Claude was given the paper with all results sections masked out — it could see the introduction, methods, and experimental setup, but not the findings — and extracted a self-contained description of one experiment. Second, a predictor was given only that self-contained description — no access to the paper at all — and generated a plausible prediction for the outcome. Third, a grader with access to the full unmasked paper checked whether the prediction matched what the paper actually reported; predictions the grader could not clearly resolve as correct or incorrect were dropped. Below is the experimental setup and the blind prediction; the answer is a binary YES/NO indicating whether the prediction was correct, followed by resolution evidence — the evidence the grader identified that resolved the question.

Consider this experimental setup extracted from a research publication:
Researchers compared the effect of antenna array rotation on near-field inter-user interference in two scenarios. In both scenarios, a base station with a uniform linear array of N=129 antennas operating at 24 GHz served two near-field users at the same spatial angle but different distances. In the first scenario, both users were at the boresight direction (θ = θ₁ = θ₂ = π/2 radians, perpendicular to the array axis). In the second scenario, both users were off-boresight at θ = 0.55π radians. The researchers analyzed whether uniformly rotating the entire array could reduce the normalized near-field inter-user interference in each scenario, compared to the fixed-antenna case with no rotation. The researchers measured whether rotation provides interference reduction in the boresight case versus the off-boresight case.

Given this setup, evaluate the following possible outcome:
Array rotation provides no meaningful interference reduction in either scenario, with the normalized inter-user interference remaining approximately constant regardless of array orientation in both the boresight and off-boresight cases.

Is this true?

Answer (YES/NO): NO